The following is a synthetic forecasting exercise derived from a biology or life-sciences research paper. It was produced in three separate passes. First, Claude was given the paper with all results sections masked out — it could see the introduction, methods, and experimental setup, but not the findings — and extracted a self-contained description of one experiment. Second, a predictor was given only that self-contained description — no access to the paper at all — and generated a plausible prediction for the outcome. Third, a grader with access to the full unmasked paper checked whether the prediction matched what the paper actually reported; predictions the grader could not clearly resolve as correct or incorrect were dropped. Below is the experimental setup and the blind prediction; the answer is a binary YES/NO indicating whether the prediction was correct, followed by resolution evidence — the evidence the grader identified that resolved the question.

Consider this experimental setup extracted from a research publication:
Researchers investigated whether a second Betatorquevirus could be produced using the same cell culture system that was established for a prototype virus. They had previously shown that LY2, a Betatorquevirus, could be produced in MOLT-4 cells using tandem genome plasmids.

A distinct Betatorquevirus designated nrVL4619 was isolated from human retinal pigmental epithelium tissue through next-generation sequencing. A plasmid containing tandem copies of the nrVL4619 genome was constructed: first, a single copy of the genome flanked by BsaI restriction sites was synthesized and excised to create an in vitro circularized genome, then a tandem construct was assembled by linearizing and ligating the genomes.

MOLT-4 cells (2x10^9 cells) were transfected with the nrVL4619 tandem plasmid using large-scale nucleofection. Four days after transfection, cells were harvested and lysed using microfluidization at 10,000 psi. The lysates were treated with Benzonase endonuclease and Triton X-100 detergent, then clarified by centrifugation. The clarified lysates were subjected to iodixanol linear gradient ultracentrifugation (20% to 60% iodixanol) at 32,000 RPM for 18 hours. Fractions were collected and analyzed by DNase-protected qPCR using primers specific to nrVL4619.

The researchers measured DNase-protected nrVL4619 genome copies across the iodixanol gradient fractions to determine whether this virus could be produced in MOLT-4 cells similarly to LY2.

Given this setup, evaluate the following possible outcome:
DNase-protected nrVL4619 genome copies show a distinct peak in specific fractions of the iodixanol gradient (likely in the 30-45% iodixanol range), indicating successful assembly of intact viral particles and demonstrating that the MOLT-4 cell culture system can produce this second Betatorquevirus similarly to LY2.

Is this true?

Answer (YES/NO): YES